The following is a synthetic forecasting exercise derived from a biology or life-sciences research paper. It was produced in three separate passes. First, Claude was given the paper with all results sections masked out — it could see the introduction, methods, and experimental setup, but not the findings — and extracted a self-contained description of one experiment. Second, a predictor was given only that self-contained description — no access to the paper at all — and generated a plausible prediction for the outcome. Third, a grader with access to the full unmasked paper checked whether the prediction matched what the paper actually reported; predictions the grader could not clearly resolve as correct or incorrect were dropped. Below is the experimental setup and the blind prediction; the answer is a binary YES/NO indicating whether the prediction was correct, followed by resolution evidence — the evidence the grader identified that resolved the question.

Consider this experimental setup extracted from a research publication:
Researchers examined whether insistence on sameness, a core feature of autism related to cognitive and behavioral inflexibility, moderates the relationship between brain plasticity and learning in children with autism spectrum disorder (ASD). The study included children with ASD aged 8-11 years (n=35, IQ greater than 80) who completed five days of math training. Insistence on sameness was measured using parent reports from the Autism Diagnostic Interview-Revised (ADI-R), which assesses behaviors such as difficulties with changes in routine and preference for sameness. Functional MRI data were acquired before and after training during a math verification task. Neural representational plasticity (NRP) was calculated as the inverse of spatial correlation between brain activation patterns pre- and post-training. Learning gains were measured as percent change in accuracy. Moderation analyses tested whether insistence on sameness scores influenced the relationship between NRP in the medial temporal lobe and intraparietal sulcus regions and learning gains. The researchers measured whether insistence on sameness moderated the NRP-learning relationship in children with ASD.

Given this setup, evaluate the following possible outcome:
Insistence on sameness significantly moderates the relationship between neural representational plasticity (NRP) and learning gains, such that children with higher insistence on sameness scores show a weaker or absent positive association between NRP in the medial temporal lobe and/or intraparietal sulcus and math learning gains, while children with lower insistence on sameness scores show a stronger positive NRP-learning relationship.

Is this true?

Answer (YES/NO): NO